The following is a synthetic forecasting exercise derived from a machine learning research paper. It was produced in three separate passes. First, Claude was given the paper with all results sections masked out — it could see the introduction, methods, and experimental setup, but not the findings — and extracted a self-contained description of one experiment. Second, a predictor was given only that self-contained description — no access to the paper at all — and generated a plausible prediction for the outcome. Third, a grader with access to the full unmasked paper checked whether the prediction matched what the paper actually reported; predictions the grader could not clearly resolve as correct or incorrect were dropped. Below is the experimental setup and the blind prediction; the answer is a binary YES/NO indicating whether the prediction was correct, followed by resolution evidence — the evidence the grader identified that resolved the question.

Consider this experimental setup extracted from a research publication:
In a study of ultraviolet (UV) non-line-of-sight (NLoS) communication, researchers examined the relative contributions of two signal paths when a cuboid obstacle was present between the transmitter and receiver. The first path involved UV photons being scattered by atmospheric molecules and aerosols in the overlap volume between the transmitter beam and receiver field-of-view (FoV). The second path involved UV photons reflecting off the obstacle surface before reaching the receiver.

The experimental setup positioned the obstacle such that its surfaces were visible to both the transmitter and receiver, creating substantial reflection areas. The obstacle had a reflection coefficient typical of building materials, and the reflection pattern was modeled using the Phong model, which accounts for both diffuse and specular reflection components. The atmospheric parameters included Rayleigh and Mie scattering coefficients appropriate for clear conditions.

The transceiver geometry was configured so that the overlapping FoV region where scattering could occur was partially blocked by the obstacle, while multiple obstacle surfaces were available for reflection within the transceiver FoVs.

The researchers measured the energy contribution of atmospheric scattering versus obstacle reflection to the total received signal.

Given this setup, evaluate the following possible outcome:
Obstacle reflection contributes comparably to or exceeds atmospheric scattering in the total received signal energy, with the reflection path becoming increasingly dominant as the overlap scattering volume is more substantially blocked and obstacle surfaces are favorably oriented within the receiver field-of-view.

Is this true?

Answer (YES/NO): YES